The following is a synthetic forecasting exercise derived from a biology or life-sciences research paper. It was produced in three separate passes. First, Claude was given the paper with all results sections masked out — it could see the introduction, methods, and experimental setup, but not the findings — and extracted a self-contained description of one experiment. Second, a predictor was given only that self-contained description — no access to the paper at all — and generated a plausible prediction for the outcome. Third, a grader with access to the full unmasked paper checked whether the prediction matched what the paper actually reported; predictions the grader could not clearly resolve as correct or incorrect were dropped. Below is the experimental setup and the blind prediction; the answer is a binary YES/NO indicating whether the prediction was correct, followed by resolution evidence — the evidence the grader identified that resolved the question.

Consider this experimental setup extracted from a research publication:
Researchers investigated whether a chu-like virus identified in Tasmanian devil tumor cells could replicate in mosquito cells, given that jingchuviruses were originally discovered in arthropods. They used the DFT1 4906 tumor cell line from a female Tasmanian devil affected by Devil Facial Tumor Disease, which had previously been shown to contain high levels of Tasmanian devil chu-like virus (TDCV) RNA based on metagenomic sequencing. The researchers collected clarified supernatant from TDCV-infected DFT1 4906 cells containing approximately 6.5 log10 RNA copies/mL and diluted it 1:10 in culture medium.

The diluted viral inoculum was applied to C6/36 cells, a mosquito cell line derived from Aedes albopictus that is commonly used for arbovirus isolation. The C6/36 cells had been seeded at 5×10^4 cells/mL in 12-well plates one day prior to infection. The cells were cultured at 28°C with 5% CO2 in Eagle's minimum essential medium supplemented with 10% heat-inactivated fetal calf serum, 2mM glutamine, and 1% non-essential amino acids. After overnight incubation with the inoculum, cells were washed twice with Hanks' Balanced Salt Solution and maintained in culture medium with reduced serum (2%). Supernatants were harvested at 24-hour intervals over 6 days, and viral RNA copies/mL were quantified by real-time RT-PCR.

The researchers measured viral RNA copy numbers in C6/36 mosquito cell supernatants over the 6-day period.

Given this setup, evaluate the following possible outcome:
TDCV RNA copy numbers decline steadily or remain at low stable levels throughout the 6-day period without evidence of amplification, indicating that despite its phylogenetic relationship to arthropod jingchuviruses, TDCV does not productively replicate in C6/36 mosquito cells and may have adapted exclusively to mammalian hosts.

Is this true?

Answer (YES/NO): YES